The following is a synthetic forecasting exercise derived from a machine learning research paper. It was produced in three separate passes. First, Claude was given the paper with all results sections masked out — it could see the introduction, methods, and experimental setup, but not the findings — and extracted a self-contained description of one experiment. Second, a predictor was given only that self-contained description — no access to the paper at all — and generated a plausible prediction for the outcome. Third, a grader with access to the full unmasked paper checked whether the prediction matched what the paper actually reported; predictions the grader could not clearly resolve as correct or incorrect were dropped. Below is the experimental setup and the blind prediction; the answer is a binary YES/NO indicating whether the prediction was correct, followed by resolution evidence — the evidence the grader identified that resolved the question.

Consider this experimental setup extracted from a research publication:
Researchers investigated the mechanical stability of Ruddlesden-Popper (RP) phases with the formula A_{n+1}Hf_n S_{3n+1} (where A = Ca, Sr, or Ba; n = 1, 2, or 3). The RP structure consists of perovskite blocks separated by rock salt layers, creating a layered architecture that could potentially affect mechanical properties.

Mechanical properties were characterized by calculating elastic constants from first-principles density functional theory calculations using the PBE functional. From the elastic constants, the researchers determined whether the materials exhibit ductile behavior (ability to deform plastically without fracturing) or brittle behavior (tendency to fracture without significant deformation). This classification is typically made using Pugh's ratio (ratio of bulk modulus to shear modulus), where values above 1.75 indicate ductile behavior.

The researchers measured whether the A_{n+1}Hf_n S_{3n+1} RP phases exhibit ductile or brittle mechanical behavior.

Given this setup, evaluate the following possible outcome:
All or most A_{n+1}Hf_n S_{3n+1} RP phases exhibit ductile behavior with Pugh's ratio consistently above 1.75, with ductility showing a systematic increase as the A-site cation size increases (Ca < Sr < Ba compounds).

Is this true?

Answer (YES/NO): NO